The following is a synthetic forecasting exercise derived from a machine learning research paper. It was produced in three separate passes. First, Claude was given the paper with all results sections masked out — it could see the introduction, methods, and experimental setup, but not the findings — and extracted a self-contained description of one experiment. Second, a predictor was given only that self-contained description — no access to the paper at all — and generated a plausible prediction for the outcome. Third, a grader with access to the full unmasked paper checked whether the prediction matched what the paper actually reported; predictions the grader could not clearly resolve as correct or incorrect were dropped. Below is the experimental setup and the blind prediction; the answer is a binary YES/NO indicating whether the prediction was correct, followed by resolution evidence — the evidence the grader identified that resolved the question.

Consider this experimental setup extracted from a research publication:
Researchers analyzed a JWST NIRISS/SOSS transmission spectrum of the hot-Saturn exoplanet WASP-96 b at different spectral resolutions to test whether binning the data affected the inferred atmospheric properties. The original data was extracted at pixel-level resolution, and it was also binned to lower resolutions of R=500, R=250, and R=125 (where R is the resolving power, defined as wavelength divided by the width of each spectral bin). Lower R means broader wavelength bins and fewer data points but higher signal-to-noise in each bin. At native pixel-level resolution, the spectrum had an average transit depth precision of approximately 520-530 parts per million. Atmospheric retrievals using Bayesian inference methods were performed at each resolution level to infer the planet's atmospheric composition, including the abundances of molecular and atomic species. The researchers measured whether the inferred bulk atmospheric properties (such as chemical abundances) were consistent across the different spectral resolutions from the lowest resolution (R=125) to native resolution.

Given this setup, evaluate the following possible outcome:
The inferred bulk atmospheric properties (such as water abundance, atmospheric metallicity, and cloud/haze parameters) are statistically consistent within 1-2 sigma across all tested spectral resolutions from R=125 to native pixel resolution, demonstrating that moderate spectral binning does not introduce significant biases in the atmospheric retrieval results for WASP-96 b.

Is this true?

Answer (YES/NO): YES